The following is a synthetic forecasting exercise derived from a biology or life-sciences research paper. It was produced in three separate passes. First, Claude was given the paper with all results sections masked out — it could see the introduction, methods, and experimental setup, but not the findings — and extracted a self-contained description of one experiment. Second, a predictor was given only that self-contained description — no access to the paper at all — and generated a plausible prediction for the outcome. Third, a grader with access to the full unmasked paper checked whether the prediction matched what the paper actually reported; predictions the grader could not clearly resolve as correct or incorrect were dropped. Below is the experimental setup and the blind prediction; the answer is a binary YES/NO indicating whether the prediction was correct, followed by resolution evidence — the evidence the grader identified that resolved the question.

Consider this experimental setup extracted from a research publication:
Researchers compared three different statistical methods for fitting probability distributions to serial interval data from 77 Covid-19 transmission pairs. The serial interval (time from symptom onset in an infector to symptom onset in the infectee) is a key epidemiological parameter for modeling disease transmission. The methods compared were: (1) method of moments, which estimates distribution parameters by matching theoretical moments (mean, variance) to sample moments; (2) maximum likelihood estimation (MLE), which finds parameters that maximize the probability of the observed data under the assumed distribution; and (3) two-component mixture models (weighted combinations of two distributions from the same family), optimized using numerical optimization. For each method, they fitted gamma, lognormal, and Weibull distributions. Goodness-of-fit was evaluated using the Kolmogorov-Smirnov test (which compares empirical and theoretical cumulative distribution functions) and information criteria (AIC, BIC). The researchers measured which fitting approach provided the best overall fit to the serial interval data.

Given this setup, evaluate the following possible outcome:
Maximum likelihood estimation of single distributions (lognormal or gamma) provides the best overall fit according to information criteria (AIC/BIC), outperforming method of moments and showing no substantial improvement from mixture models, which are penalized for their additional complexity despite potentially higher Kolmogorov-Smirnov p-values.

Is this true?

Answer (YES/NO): NO